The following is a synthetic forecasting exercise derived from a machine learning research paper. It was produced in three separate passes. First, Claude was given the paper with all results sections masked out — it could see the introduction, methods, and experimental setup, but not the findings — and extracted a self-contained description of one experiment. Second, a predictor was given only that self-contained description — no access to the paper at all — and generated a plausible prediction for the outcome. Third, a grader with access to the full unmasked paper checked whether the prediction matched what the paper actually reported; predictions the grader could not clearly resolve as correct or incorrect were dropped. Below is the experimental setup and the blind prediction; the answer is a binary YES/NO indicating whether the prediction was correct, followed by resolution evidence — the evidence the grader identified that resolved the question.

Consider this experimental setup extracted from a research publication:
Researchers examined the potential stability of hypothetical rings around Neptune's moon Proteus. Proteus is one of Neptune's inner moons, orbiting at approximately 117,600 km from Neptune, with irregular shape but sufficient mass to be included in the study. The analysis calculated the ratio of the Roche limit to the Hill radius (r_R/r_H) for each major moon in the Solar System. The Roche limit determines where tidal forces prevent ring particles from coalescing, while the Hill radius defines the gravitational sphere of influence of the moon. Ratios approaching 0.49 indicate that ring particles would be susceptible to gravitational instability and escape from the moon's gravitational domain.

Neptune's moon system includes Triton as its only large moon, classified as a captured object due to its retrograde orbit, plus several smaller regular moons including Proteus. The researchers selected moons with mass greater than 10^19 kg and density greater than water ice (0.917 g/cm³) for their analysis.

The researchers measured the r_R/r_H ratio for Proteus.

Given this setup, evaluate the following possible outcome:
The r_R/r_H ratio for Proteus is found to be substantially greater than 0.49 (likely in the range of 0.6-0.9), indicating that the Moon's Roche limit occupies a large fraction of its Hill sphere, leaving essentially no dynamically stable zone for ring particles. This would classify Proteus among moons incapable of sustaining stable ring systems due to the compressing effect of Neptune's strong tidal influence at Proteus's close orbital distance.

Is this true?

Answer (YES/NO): NO